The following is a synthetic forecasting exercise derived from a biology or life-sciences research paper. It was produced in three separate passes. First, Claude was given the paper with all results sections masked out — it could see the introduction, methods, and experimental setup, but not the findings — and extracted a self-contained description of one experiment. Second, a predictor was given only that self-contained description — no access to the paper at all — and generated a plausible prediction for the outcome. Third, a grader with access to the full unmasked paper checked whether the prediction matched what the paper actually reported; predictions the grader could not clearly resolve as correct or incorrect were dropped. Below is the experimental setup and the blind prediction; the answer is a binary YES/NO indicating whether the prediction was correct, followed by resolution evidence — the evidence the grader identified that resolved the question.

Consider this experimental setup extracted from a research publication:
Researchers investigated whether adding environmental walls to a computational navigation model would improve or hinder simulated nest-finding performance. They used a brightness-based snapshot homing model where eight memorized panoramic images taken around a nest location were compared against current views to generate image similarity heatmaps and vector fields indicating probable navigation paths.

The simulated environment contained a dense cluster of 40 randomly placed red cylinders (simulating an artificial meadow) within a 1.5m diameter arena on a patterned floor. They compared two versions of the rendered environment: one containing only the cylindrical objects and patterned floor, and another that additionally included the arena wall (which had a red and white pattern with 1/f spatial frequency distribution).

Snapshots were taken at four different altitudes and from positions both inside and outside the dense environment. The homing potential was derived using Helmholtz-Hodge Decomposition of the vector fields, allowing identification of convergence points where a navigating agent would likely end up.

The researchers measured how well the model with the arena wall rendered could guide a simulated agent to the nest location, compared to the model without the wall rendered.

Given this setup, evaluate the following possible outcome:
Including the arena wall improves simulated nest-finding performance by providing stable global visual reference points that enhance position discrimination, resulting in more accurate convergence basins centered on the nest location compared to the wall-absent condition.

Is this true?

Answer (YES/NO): NO